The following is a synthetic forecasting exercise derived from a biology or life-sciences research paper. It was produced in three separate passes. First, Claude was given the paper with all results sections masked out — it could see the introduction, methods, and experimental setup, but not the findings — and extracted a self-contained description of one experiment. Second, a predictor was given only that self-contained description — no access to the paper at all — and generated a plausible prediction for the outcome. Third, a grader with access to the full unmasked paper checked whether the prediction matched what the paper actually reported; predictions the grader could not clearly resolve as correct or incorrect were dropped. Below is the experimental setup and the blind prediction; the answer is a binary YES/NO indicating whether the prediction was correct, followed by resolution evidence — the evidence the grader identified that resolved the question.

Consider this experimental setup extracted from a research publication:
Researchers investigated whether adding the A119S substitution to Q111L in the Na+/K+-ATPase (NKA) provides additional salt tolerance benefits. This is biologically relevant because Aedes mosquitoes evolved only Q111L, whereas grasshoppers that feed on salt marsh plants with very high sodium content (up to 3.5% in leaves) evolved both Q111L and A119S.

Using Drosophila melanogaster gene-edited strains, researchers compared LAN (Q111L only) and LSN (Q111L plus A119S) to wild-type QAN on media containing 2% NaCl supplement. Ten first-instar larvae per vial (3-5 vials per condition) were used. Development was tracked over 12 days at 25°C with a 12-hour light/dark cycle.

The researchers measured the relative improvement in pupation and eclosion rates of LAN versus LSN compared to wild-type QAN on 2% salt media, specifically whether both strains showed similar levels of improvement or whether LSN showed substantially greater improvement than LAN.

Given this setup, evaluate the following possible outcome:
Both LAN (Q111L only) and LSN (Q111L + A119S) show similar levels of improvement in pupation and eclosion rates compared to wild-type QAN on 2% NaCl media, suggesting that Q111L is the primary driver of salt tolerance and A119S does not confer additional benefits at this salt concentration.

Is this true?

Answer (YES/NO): YES